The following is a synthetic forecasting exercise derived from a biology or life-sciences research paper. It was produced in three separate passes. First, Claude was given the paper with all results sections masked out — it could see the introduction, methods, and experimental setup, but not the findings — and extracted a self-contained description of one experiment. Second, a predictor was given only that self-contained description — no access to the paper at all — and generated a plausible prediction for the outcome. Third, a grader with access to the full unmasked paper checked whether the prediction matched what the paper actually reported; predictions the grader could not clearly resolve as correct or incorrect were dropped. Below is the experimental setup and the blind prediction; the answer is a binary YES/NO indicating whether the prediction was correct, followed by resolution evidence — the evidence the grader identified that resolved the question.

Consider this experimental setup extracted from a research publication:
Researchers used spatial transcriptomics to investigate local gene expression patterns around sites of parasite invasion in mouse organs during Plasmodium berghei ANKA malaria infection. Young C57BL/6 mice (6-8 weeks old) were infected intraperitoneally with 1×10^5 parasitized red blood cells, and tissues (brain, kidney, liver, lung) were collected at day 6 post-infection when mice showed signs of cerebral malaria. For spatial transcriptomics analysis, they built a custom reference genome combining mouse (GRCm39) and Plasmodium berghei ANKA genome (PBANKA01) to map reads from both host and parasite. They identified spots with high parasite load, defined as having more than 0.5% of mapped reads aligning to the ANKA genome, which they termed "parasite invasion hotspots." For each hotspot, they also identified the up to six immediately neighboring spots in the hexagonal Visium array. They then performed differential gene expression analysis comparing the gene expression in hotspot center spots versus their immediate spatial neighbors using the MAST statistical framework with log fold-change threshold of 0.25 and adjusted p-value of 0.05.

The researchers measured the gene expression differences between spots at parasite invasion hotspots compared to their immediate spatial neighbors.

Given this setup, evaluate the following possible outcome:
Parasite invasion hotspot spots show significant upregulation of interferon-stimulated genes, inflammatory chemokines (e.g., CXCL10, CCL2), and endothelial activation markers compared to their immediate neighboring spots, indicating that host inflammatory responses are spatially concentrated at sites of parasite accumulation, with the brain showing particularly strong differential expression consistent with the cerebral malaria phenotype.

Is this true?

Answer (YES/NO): NO